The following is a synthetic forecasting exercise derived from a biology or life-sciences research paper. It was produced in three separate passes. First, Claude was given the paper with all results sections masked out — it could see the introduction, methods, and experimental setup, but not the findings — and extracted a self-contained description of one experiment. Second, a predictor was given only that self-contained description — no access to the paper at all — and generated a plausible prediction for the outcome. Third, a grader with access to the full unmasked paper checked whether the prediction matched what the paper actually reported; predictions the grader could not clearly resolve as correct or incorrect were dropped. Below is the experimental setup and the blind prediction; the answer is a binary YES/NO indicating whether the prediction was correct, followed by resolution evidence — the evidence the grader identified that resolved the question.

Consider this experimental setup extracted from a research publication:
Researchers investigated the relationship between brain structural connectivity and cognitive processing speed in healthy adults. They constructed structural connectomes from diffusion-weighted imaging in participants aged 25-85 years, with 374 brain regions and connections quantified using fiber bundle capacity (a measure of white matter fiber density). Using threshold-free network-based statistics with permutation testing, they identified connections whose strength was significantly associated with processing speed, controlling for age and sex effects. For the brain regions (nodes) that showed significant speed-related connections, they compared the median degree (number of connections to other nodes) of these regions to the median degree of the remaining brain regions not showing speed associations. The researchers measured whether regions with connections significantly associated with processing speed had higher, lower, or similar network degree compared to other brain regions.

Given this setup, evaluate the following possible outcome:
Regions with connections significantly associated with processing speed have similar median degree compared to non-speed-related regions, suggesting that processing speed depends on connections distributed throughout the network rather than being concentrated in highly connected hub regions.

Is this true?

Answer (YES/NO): NO